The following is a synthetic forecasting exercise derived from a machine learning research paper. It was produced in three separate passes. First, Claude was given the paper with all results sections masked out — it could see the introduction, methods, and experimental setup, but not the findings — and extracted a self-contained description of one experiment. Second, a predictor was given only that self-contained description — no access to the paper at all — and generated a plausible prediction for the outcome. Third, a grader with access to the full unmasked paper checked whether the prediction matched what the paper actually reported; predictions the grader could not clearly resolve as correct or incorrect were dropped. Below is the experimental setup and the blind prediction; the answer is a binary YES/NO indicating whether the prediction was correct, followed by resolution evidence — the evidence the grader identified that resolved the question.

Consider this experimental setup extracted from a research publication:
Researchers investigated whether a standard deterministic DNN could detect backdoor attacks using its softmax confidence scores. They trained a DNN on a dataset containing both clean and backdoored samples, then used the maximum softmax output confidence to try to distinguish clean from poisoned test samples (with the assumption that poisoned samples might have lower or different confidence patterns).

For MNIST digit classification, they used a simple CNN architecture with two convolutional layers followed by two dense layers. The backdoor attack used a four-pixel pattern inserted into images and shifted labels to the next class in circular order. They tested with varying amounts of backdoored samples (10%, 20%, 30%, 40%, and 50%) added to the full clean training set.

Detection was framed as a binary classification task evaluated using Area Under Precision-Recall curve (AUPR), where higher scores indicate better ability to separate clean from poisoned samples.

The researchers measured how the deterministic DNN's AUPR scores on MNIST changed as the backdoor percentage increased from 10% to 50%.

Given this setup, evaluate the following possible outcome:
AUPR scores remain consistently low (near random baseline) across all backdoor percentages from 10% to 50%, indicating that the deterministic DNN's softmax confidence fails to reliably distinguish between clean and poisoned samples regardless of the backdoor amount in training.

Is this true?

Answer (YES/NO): NO